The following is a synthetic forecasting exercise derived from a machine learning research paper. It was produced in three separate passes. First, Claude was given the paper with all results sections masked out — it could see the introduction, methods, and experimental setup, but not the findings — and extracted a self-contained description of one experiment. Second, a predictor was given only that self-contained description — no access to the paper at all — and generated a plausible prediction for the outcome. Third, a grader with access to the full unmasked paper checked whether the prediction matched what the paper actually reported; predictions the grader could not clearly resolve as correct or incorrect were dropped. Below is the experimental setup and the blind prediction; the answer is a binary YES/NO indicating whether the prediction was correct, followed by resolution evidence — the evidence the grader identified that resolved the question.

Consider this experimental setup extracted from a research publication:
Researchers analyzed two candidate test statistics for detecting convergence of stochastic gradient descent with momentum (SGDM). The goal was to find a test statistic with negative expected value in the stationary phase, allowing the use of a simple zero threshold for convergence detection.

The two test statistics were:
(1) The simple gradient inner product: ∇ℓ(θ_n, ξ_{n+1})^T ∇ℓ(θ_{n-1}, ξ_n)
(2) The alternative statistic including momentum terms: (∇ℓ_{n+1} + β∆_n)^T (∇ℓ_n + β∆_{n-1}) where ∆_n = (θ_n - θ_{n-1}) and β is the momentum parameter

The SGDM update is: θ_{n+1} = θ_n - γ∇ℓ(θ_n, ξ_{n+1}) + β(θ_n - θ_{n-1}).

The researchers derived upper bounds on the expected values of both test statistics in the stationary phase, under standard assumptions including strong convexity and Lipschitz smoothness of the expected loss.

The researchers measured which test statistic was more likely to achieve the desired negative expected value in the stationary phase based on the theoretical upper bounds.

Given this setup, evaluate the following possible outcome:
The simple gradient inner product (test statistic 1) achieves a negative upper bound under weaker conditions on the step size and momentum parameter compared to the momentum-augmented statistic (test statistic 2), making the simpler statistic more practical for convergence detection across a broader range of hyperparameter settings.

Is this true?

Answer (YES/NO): YES